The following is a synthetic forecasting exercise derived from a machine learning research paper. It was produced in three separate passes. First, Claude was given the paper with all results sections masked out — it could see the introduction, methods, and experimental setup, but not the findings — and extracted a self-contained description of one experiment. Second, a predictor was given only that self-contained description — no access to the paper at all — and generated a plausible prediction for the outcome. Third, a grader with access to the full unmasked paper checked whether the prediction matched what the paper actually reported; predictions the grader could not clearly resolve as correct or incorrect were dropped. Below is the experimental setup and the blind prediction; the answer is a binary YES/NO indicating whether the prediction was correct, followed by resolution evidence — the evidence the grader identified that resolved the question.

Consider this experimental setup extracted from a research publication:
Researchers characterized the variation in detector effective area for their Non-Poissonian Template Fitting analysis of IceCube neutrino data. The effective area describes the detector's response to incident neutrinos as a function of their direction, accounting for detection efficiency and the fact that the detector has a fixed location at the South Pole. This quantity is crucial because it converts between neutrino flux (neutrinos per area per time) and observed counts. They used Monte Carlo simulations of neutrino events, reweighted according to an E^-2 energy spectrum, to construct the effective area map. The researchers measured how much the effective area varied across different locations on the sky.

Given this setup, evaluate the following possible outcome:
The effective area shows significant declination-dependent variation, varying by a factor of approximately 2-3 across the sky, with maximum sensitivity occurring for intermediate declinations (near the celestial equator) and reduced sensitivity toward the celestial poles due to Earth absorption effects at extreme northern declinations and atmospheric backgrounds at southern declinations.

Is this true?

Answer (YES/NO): NO